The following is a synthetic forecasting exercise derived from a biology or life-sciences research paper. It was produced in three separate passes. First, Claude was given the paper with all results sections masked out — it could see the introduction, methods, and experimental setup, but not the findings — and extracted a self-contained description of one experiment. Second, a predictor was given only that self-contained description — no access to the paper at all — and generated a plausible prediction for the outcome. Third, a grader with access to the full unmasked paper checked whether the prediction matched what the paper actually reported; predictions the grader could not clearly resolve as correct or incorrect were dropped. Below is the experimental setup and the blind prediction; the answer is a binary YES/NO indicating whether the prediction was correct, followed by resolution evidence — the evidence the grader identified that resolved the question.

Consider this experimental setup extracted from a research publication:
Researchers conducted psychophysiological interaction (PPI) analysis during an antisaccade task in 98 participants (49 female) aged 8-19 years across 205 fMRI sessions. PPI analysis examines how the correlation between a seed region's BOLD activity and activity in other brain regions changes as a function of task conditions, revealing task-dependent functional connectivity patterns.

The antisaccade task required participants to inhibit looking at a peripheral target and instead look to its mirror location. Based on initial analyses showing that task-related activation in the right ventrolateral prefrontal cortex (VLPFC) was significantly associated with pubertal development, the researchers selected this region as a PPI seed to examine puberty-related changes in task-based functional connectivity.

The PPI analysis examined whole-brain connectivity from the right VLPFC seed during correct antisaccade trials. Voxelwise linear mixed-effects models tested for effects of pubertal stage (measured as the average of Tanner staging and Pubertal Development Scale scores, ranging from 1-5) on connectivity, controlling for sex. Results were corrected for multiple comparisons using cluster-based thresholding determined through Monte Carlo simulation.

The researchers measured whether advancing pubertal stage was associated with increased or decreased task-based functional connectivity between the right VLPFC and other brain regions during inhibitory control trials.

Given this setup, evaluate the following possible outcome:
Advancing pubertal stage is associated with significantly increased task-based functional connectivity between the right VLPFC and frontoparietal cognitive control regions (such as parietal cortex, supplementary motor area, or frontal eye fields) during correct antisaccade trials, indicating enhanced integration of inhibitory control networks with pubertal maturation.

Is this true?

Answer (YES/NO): NO